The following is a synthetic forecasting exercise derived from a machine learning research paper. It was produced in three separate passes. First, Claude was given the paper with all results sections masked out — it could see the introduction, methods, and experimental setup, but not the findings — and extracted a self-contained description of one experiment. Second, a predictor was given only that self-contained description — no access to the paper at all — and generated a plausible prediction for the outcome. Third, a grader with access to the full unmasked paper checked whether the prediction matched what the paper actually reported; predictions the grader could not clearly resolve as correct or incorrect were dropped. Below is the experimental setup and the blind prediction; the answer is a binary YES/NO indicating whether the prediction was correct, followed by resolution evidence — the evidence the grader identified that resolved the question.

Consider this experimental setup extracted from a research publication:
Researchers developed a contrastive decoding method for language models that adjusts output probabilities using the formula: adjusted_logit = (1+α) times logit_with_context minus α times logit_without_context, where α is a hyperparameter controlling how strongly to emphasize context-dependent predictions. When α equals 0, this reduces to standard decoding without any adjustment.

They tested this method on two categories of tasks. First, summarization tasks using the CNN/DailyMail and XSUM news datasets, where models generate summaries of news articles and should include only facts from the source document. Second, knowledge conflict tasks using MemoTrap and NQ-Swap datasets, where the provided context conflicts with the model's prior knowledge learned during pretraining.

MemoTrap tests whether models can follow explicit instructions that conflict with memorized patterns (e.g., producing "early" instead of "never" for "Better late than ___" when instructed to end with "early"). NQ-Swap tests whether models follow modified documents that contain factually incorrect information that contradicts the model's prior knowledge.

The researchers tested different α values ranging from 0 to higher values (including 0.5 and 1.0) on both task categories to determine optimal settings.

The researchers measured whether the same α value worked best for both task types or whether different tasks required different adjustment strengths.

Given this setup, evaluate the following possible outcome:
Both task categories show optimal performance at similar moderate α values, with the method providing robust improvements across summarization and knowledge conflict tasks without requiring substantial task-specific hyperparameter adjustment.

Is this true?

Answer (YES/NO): NO